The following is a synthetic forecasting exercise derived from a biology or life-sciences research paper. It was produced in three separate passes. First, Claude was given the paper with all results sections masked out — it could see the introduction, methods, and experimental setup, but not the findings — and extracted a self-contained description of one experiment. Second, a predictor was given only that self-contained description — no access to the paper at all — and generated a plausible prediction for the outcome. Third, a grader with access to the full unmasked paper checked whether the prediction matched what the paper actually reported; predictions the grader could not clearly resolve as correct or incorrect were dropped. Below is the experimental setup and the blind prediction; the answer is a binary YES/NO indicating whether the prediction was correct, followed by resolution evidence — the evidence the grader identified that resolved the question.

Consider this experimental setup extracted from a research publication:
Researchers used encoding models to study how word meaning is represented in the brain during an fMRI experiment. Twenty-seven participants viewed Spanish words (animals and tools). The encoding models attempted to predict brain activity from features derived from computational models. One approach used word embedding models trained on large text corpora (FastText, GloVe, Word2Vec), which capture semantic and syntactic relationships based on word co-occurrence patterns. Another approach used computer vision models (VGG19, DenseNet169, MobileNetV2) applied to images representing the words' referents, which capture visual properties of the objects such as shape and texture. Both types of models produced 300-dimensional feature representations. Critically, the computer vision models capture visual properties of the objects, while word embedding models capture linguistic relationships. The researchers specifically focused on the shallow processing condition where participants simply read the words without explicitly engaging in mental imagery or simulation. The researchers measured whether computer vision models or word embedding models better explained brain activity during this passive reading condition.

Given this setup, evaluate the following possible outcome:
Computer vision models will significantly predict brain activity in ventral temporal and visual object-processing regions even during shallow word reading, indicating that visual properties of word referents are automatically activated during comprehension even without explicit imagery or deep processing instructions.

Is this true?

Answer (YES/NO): YES